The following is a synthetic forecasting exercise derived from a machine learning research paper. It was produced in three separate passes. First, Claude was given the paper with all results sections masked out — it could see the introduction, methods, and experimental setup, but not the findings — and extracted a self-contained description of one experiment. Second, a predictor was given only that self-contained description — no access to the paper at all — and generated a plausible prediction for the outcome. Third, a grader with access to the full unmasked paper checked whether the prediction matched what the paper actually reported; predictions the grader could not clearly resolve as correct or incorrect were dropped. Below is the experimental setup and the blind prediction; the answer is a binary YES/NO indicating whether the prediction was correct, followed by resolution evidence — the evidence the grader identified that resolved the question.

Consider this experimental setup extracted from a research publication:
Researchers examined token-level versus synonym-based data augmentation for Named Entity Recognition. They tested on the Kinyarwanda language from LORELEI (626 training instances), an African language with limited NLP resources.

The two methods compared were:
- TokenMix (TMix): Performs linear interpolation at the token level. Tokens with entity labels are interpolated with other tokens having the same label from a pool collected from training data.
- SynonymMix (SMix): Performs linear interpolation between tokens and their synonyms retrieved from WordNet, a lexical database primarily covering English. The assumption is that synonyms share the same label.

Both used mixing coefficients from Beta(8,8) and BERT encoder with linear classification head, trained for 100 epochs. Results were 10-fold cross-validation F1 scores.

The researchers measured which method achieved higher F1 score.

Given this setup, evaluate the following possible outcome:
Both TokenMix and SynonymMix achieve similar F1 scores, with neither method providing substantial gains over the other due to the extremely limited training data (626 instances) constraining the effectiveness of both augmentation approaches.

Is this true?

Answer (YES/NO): NO